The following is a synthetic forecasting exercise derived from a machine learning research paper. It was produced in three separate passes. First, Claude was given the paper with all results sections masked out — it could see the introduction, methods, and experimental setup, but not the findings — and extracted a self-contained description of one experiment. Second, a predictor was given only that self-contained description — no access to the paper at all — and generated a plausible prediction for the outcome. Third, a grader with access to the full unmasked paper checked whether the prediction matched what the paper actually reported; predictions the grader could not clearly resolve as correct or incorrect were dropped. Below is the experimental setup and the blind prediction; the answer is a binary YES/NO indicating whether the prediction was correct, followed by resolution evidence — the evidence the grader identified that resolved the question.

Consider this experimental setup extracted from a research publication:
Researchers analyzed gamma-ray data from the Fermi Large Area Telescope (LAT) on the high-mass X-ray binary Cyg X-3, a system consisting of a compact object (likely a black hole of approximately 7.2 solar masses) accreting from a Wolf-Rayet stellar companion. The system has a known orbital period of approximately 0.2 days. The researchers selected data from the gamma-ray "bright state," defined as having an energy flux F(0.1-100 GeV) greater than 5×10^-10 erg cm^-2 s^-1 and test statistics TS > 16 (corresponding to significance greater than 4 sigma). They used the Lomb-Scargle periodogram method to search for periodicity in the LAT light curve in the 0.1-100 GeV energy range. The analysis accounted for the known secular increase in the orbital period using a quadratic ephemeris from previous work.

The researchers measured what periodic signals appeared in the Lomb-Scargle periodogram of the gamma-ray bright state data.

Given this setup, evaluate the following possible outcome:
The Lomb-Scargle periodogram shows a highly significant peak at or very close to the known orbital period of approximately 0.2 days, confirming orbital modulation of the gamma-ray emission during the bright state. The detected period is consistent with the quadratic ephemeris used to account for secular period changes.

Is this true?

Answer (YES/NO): YES